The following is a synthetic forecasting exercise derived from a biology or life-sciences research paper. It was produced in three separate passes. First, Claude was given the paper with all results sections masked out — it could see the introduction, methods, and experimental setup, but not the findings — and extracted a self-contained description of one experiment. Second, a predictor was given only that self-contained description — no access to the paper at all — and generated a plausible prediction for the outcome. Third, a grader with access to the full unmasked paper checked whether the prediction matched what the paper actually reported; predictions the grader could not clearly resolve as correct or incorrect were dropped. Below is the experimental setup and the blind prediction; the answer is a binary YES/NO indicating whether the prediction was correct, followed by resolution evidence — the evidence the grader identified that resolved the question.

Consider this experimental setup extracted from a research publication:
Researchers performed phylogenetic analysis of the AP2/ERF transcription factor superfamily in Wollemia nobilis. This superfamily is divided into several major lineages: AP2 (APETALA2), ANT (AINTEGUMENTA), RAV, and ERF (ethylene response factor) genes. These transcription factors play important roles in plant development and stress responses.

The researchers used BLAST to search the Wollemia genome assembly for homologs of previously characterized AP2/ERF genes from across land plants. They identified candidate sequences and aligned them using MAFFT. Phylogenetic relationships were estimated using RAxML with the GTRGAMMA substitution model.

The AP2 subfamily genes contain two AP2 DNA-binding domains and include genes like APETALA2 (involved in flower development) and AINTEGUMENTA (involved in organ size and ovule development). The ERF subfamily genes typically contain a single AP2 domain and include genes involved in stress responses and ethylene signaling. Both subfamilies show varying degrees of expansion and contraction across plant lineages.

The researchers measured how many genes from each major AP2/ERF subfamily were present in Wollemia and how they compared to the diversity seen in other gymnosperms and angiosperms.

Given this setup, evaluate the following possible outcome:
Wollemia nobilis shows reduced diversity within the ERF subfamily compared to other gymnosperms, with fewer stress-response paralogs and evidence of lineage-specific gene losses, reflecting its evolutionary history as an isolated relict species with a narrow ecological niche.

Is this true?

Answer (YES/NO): NO